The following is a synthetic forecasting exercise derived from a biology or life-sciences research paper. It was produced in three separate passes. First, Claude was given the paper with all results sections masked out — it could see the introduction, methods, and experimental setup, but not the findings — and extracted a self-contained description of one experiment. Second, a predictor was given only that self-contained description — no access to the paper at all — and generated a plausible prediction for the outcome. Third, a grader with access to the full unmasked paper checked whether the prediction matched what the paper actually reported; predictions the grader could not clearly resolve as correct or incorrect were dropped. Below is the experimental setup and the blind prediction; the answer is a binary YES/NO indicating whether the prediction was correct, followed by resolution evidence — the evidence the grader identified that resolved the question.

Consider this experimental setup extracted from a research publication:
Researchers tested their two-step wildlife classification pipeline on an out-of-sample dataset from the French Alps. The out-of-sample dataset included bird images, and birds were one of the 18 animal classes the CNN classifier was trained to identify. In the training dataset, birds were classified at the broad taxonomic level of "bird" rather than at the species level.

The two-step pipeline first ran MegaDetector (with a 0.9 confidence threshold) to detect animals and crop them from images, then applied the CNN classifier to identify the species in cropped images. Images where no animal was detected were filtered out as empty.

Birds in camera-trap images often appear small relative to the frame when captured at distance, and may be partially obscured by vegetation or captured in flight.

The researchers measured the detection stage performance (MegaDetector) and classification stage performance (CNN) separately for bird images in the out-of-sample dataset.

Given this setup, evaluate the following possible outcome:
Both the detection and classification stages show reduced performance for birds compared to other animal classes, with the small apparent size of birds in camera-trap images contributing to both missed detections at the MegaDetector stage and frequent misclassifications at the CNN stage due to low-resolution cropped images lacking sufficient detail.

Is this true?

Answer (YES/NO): NO